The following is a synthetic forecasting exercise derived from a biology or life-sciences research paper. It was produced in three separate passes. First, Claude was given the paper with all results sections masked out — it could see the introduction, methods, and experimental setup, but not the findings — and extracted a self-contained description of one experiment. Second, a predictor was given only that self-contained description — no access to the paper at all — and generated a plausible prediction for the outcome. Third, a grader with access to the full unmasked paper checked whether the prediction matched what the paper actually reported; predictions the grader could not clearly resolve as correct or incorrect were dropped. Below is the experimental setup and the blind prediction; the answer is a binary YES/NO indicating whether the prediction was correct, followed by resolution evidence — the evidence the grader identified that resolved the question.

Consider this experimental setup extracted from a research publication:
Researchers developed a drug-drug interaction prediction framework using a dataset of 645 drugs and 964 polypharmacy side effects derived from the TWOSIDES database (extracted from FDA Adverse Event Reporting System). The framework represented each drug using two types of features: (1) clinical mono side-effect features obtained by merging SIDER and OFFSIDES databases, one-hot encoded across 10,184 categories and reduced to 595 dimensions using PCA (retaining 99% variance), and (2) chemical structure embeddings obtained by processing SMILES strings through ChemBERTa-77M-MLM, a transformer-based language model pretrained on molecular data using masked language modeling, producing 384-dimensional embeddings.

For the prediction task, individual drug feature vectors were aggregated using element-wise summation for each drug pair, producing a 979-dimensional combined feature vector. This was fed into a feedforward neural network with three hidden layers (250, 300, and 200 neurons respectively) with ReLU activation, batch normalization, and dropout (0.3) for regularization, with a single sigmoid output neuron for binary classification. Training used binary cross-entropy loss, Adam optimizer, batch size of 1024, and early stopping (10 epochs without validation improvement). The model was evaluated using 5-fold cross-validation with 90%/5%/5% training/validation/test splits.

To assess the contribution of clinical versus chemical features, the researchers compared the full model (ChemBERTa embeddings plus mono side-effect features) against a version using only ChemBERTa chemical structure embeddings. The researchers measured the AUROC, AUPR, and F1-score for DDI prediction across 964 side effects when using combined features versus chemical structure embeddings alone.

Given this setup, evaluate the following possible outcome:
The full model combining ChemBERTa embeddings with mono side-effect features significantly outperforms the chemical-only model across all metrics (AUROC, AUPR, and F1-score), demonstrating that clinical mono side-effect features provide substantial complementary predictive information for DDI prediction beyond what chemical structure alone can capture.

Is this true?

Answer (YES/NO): YES